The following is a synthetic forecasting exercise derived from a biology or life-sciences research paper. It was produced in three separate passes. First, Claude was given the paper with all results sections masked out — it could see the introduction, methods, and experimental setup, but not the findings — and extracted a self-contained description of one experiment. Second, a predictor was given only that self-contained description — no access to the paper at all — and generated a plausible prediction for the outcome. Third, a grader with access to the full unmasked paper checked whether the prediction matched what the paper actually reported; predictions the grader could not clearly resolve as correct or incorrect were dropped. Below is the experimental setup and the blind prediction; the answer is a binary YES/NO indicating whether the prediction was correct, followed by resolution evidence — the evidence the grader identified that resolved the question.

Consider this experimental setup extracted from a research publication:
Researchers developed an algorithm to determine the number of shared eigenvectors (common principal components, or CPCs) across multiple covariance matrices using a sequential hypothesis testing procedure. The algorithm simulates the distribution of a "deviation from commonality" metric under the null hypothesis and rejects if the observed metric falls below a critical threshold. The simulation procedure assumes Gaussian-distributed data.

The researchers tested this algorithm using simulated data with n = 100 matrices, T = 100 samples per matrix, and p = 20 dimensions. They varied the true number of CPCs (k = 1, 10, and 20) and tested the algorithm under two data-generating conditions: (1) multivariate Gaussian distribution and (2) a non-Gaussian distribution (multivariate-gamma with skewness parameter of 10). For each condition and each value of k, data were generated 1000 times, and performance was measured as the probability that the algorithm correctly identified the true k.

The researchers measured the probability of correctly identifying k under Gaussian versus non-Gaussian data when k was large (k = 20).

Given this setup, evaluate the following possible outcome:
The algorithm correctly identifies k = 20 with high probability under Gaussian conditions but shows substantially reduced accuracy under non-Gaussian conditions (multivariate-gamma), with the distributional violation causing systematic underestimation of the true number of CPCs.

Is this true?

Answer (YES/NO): YES